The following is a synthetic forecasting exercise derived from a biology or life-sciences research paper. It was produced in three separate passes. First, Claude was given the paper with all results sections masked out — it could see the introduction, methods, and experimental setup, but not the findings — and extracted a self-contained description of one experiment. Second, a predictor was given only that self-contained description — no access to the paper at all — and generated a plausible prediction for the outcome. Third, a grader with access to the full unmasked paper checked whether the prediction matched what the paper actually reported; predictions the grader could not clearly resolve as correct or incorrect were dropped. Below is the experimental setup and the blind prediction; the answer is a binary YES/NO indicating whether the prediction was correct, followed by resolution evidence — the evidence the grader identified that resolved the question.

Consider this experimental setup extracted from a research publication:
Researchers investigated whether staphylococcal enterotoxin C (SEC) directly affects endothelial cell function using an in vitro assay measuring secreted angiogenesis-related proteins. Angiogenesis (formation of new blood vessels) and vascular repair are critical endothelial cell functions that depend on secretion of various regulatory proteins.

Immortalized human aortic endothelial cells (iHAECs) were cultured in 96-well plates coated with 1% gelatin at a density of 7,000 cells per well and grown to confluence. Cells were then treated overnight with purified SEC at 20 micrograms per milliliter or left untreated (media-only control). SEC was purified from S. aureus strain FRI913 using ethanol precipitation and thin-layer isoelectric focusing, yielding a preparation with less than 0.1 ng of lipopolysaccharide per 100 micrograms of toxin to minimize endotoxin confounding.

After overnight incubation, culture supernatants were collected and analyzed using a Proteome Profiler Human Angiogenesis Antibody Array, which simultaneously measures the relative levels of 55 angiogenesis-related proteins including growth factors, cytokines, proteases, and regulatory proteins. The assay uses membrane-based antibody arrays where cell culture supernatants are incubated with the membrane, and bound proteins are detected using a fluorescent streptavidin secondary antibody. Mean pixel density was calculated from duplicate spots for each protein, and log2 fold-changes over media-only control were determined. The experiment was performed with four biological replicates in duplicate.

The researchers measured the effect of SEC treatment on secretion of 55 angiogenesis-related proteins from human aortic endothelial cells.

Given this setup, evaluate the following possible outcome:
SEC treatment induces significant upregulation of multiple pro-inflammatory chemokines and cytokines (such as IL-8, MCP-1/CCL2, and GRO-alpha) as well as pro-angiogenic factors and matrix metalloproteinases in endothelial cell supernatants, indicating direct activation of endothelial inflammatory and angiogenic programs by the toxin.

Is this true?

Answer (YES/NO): NO